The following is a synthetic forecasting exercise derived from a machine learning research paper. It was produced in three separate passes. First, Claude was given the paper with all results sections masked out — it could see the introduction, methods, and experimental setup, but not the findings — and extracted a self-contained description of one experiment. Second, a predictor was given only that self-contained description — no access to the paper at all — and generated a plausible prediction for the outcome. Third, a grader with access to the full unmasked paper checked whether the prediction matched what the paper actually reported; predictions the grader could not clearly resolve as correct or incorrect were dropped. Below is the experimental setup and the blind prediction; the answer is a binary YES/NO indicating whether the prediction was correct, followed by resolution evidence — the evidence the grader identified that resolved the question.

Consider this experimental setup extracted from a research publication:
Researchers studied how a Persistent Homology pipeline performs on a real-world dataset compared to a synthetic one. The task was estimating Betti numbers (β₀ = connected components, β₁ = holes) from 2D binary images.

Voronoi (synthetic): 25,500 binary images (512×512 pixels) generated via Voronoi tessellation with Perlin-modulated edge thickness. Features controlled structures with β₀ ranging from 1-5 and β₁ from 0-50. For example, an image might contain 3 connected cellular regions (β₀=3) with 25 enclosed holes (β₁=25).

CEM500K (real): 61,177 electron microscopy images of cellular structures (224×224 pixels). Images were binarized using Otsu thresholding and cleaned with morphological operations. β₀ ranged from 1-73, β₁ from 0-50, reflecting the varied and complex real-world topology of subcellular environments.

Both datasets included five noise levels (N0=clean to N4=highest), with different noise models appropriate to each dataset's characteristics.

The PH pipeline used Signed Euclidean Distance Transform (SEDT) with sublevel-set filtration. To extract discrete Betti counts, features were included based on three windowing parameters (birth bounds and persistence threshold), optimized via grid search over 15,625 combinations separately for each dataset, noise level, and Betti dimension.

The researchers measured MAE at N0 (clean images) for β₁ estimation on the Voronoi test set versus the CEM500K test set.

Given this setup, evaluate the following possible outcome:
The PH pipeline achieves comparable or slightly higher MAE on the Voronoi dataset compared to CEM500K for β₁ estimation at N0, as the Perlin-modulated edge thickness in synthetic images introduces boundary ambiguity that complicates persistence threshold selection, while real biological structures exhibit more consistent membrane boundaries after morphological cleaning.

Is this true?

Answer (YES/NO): NO